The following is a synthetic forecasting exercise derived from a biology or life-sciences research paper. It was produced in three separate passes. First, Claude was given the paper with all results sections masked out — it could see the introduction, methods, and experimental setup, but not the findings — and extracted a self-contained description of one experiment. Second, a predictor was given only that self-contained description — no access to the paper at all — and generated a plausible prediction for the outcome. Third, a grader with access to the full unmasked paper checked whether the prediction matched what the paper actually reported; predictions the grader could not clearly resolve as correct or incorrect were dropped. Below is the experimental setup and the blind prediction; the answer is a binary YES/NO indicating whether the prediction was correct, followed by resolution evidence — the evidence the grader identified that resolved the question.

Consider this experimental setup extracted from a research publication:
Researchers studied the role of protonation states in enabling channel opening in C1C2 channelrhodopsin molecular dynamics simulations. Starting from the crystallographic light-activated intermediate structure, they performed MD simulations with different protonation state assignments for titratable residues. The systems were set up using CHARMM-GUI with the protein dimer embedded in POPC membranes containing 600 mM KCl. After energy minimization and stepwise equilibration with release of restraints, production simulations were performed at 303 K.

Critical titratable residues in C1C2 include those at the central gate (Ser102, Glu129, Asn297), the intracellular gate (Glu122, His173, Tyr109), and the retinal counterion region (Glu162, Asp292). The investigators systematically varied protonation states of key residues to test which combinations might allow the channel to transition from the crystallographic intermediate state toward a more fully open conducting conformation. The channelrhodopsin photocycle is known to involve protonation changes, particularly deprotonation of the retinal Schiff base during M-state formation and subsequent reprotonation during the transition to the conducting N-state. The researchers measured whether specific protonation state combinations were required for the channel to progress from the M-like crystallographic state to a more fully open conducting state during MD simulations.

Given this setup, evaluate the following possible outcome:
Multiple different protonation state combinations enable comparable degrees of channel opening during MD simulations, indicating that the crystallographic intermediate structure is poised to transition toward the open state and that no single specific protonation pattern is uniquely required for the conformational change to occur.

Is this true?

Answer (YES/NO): NO